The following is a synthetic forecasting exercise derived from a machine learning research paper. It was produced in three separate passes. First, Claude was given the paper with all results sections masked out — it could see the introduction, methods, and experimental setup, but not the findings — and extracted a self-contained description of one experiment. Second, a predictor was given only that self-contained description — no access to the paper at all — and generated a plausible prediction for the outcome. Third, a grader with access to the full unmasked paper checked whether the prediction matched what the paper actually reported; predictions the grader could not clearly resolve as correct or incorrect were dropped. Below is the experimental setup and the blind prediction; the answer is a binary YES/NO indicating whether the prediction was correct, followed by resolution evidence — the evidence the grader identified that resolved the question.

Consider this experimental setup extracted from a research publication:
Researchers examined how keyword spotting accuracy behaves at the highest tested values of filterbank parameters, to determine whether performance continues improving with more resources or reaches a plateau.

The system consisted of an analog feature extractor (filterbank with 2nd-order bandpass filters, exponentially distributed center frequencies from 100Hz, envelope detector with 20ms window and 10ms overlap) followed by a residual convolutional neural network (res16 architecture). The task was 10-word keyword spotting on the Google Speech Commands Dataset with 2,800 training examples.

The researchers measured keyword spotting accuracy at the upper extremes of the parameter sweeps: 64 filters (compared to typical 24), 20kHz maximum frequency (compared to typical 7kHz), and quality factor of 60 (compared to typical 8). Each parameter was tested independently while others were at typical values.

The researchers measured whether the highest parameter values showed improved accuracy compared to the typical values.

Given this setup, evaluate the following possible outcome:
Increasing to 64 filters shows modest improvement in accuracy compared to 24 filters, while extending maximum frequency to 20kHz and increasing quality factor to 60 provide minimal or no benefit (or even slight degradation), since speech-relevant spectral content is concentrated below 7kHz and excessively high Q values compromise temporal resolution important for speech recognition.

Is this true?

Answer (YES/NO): NO